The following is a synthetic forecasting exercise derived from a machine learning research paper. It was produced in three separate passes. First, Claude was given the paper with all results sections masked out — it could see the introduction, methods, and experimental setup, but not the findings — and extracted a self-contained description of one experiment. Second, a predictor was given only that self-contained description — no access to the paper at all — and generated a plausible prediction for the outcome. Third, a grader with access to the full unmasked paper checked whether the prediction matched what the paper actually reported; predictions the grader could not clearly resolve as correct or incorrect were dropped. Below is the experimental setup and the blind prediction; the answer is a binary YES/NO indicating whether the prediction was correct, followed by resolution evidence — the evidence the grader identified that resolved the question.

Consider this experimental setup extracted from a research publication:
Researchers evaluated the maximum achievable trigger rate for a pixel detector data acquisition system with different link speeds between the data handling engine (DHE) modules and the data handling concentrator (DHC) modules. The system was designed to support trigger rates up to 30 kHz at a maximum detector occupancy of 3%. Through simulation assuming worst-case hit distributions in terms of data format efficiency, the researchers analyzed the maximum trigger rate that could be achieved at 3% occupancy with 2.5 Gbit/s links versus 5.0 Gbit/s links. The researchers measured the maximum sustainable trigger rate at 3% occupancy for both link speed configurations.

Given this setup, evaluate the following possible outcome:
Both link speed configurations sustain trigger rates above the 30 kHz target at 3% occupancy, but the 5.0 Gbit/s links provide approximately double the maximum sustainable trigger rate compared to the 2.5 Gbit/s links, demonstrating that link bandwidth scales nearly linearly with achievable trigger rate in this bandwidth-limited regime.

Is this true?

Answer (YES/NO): NO